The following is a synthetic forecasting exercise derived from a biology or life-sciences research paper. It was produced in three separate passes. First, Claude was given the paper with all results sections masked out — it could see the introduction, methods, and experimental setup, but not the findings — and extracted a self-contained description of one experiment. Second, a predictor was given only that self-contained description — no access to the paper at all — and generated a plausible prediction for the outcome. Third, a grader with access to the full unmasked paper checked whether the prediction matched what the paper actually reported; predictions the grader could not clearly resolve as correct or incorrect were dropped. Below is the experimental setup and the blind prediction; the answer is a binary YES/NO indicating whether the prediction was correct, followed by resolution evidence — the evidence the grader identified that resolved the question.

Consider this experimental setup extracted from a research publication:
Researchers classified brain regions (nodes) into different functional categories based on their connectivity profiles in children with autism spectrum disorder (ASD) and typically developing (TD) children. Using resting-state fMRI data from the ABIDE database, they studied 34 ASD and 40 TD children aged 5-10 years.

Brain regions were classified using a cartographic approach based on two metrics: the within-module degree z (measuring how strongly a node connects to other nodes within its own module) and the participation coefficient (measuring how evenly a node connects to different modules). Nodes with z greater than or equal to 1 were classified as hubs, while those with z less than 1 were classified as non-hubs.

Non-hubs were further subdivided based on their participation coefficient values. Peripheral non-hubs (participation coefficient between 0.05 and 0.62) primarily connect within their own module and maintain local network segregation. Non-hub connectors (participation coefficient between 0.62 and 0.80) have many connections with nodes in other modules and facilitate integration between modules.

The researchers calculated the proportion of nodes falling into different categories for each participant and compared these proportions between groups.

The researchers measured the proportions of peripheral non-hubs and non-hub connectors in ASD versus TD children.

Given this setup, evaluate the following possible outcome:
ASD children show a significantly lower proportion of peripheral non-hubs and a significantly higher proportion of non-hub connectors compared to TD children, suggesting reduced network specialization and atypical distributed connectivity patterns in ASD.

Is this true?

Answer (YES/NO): YES